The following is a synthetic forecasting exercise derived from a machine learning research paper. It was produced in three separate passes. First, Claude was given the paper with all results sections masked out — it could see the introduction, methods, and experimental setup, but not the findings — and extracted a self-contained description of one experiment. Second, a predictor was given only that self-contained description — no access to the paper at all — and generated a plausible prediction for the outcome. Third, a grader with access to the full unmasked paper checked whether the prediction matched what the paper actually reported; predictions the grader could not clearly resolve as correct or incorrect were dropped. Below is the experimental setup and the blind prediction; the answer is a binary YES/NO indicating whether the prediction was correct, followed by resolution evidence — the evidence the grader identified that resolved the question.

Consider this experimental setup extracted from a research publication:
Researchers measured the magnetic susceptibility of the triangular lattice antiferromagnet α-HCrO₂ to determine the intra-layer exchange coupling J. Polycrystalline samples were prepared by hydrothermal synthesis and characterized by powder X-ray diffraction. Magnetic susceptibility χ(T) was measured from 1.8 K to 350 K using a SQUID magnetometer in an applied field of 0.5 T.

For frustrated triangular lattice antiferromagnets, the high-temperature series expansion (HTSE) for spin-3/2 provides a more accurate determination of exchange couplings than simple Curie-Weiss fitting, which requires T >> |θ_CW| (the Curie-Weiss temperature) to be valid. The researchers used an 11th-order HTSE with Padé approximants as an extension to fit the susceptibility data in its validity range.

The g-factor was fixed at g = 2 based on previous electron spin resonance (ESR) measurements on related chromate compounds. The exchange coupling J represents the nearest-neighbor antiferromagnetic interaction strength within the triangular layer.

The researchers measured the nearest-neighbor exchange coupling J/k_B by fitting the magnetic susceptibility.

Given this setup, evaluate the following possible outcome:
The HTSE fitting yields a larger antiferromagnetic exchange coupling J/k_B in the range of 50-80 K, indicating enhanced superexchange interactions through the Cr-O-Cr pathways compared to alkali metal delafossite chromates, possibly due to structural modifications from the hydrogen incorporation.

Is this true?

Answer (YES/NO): NO